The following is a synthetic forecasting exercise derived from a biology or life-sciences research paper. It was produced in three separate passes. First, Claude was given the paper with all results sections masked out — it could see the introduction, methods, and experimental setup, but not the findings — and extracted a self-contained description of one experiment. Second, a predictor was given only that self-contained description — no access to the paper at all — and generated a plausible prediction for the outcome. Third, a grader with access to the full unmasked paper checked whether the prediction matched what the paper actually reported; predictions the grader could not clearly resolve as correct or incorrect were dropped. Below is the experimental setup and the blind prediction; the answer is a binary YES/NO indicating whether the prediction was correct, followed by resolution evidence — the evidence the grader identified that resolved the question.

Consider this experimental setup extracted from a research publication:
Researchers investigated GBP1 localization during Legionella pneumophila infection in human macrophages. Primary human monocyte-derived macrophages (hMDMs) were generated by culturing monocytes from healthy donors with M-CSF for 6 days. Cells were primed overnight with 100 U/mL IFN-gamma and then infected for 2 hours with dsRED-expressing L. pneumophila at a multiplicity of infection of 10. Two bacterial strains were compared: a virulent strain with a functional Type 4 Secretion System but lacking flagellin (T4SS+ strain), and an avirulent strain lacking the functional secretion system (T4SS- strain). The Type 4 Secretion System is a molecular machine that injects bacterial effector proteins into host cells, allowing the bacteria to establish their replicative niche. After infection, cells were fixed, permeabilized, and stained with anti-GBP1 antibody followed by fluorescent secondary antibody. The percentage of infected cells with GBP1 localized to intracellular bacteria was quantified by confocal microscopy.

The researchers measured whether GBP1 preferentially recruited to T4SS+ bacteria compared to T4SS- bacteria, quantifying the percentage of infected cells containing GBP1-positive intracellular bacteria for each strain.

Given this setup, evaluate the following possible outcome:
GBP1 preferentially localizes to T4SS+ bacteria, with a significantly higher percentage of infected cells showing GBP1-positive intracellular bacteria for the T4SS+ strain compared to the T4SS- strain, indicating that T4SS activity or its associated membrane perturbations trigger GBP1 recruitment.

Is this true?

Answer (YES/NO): YES